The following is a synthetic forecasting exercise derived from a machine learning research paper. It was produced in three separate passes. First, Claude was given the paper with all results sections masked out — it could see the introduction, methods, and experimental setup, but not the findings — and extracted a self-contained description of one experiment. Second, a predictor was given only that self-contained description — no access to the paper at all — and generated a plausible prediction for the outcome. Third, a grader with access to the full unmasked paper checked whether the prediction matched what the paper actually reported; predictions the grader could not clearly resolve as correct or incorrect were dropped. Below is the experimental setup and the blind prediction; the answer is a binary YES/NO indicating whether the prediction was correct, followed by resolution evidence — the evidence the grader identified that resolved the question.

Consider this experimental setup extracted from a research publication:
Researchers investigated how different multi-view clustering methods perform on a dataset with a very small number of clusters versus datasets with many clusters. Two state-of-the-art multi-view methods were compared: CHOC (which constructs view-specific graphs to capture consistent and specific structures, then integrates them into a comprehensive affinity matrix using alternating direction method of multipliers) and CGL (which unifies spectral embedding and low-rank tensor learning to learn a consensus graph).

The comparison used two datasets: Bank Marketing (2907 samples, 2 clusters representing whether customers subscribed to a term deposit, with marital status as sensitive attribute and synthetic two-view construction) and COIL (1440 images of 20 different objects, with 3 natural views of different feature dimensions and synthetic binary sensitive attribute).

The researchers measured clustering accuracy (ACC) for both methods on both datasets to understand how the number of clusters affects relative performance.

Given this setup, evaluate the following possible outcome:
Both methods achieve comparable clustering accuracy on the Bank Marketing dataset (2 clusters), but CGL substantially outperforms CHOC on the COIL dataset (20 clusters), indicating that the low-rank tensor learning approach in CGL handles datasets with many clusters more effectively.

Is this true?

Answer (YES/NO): NO